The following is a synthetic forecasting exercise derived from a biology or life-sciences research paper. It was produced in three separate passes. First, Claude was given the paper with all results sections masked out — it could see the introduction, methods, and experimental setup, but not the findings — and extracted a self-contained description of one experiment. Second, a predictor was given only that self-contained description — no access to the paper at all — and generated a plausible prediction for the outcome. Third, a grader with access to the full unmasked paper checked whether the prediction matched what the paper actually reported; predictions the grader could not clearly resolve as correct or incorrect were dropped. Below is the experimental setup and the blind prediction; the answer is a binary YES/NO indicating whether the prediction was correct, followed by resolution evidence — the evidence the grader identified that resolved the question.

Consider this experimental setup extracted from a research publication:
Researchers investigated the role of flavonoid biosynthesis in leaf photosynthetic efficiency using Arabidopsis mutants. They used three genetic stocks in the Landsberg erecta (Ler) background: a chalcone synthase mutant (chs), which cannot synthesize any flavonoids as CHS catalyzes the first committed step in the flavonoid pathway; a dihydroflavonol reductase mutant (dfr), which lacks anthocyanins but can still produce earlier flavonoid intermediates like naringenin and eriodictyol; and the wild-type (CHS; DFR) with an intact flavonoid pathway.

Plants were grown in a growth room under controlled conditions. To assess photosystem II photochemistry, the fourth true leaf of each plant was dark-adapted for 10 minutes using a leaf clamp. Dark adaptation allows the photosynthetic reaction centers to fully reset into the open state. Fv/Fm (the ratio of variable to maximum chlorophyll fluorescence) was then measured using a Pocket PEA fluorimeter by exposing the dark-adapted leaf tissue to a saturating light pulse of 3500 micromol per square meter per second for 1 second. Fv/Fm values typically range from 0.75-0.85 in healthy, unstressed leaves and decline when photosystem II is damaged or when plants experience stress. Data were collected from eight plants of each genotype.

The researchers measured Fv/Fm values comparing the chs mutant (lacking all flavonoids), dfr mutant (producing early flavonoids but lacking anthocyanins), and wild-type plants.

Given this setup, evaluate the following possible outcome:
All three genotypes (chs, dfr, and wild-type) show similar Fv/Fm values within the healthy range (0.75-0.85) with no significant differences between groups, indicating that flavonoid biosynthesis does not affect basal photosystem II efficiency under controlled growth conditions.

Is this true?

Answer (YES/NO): NO